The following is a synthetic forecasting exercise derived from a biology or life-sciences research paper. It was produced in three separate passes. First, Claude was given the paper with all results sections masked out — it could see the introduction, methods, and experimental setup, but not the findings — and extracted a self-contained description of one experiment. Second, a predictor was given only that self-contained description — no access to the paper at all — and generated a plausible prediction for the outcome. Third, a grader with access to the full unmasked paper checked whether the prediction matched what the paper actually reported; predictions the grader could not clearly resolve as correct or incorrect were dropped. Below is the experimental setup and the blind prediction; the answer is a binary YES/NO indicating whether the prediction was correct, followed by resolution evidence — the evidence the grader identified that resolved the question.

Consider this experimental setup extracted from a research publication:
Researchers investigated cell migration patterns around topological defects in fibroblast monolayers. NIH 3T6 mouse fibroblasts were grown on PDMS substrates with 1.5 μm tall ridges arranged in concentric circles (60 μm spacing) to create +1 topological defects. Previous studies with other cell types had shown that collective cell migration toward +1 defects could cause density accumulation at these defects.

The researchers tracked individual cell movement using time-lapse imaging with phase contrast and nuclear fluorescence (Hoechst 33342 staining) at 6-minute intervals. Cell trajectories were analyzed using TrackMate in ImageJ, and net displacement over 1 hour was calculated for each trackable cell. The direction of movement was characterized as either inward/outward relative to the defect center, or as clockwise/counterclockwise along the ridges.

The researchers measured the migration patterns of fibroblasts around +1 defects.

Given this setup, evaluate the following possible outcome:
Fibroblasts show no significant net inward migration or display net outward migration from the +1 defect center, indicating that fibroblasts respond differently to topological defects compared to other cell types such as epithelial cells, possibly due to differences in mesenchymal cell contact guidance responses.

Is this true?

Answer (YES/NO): YES